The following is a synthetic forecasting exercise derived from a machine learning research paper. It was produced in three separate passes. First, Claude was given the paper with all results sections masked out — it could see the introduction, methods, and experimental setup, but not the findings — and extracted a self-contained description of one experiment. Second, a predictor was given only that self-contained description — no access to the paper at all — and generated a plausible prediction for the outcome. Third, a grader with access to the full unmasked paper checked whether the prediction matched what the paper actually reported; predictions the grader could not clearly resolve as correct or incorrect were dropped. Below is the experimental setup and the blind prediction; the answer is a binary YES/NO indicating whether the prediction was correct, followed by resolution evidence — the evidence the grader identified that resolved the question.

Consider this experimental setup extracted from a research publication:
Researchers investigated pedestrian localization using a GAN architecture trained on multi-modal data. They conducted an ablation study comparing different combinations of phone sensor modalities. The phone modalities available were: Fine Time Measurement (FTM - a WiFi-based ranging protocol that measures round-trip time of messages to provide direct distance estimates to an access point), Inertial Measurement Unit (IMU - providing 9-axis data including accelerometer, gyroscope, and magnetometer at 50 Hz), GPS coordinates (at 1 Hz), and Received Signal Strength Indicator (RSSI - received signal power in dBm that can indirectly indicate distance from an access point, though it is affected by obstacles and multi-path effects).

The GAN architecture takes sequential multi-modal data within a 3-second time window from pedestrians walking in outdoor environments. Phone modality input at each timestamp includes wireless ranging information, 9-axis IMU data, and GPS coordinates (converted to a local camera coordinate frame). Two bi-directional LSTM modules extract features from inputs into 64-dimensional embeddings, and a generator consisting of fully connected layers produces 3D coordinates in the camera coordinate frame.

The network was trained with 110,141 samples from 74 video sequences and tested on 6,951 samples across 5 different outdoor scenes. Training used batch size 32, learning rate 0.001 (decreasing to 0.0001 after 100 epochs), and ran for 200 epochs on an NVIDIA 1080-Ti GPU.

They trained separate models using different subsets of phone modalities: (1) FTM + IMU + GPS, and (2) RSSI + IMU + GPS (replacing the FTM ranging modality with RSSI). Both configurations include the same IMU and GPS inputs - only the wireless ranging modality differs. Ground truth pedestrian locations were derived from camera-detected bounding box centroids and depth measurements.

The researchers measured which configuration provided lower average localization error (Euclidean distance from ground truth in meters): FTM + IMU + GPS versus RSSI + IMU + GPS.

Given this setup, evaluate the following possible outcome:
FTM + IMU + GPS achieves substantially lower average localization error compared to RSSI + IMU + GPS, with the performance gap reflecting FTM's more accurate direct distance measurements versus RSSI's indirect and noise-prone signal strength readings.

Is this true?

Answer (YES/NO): NO